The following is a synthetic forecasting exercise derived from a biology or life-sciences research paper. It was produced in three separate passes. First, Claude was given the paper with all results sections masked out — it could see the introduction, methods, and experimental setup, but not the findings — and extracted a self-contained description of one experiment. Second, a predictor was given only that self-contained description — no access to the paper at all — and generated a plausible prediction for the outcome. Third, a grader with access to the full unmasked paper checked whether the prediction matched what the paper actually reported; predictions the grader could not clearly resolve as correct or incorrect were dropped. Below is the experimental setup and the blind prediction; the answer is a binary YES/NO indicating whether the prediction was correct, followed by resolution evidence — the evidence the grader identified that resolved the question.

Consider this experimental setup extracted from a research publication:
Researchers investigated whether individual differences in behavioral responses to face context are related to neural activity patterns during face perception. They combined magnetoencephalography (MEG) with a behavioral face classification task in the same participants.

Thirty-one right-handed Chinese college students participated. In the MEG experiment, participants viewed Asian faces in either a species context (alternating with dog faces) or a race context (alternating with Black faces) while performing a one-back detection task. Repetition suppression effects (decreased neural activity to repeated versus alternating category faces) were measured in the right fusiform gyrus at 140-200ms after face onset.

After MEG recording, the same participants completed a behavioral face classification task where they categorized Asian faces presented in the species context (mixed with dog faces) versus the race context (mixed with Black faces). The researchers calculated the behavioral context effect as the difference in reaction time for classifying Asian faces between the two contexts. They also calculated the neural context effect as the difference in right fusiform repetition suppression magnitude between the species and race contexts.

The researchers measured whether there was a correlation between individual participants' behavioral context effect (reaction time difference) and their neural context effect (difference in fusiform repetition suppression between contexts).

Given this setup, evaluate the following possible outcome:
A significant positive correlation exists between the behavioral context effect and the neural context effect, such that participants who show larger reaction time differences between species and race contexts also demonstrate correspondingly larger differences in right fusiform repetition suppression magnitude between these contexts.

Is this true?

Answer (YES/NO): NO